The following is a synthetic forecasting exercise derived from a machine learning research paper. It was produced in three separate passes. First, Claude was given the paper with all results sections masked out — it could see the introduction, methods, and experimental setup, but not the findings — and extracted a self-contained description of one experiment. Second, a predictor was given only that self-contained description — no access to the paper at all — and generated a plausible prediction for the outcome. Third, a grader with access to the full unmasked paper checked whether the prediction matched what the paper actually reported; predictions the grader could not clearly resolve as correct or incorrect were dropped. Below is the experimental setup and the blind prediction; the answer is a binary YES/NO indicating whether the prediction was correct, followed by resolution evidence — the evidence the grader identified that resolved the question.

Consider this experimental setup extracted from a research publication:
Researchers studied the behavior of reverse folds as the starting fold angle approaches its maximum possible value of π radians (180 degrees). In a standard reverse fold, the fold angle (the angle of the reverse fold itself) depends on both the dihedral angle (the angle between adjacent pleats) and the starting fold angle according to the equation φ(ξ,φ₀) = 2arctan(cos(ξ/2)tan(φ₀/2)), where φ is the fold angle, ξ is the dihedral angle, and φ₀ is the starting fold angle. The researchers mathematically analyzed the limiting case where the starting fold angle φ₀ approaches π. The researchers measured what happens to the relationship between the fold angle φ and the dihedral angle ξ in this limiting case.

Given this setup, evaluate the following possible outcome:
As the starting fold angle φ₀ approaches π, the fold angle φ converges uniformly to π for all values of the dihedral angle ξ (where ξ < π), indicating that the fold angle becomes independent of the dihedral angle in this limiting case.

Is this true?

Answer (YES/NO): YES